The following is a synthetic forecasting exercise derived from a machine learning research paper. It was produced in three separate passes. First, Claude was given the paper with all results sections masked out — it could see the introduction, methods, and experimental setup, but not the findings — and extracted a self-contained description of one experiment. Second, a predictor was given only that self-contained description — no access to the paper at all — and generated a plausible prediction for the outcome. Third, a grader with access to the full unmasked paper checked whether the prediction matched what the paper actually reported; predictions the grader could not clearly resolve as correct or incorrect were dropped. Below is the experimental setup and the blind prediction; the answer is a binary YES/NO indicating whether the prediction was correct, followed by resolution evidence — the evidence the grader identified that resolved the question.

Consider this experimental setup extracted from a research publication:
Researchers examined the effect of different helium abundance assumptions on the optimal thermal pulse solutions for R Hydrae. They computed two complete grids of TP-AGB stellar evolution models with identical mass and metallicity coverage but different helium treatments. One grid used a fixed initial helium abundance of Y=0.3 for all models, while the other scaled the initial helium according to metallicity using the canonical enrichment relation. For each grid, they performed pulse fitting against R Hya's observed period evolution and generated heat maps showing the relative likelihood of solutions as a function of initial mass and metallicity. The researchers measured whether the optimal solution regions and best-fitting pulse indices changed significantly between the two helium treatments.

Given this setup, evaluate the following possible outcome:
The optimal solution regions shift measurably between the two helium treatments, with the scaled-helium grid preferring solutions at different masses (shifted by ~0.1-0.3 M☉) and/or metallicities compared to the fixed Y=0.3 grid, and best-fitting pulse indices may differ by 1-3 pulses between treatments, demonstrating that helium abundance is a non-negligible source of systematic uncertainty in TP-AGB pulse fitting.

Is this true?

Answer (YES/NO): NO